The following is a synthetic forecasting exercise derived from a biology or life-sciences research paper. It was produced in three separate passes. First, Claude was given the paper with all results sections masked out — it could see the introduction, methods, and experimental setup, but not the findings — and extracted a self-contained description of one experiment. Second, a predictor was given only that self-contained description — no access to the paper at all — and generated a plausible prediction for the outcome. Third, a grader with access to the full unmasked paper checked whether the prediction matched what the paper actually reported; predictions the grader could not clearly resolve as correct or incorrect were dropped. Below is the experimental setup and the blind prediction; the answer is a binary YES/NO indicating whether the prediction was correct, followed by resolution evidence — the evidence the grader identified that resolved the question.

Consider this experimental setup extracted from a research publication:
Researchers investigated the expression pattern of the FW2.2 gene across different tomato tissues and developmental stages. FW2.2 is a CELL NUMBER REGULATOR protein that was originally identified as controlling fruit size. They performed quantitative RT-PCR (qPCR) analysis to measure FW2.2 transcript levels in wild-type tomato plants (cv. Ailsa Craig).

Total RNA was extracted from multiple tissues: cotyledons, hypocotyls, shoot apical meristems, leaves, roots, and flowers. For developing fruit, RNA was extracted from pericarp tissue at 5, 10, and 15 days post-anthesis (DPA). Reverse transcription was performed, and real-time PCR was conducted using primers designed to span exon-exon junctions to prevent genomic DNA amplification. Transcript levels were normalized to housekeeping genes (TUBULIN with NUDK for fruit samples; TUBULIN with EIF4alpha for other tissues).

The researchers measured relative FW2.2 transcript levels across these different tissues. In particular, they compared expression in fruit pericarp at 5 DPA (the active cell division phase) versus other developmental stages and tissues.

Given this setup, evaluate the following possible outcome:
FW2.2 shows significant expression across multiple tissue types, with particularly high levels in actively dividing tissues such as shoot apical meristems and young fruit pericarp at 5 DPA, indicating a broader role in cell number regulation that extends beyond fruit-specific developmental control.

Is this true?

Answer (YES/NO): NO